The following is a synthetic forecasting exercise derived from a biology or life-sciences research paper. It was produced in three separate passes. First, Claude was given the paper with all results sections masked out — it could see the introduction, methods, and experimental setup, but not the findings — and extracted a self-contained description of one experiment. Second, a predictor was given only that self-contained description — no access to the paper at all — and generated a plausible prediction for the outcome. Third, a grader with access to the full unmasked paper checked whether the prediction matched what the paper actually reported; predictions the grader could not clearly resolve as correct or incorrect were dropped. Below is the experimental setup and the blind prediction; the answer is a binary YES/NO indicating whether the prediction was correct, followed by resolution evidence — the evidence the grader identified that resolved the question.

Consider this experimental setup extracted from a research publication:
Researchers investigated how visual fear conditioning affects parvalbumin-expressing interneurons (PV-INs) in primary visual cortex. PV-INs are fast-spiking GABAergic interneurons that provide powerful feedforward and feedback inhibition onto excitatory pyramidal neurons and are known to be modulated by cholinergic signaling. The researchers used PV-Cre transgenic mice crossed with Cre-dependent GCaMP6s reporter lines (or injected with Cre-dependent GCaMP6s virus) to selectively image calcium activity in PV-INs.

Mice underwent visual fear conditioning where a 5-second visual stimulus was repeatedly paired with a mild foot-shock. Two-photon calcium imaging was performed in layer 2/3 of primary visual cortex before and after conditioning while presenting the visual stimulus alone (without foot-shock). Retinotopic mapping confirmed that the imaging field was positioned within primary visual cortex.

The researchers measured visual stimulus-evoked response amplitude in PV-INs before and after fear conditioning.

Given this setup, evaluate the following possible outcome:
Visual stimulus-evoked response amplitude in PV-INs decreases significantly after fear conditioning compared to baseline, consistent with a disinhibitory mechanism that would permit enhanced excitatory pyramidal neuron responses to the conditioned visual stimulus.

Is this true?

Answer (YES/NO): YES